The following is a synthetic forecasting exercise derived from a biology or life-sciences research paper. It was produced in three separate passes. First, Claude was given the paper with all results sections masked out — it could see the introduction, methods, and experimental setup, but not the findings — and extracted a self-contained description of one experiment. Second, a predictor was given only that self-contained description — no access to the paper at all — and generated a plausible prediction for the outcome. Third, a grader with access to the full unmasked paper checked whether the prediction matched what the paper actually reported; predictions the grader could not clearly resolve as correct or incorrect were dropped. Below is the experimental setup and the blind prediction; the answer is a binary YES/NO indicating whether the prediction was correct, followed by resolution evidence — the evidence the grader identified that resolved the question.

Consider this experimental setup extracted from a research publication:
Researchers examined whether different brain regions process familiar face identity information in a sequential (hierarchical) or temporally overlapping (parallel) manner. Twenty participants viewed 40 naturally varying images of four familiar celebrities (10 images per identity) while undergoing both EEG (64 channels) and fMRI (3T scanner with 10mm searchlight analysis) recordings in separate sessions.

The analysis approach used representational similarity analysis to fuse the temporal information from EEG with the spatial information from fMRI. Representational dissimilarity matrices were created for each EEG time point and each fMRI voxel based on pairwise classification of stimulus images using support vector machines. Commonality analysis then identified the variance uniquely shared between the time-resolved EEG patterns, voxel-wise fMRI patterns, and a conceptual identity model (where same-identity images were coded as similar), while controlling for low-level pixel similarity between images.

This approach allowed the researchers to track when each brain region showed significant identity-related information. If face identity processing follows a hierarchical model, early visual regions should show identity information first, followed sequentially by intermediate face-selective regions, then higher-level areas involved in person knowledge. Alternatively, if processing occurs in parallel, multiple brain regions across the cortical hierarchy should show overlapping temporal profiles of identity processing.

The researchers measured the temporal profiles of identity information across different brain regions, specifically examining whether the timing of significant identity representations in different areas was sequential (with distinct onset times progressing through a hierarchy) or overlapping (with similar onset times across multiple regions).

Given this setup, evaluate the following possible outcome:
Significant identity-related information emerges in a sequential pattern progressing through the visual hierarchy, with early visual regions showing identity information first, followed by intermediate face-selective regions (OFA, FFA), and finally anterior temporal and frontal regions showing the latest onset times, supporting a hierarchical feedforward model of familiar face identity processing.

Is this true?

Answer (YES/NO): NO